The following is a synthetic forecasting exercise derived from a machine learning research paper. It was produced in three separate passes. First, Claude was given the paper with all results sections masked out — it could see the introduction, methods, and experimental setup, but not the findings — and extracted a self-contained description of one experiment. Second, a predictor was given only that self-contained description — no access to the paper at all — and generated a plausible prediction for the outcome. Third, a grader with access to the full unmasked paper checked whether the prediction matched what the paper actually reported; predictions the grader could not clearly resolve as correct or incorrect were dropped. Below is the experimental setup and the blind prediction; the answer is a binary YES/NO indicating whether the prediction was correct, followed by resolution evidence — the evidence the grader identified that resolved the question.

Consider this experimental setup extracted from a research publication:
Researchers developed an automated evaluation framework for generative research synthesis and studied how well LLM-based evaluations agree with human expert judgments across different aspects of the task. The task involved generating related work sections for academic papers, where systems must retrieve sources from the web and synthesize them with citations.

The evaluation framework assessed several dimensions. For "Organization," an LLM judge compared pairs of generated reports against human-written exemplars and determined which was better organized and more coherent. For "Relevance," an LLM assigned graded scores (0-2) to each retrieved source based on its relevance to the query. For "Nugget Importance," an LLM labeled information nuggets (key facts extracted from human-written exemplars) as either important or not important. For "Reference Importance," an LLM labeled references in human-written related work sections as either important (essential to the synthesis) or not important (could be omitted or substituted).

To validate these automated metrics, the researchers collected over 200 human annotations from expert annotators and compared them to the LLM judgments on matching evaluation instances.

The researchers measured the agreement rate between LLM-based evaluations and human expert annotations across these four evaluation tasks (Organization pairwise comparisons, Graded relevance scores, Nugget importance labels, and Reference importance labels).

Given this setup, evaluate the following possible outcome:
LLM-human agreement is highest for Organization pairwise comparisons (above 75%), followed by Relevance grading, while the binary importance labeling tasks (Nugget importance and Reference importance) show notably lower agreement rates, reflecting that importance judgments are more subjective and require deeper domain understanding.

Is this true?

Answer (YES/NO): NO